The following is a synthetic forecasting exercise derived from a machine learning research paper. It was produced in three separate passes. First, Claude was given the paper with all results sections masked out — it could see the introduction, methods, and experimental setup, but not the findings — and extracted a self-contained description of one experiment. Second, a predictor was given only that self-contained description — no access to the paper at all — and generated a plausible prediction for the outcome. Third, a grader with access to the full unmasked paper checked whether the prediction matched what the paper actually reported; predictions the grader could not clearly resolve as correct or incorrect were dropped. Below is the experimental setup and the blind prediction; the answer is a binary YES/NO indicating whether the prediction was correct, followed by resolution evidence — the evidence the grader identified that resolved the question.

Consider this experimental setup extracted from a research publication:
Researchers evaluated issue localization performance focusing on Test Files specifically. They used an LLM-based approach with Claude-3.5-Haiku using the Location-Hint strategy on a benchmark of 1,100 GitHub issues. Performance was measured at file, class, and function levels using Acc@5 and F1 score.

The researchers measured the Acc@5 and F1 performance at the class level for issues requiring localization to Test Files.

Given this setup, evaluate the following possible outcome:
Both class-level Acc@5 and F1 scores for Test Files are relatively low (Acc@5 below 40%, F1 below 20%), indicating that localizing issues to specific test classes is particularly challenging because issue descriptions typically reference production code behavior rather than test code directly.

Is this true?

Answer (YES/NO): YES